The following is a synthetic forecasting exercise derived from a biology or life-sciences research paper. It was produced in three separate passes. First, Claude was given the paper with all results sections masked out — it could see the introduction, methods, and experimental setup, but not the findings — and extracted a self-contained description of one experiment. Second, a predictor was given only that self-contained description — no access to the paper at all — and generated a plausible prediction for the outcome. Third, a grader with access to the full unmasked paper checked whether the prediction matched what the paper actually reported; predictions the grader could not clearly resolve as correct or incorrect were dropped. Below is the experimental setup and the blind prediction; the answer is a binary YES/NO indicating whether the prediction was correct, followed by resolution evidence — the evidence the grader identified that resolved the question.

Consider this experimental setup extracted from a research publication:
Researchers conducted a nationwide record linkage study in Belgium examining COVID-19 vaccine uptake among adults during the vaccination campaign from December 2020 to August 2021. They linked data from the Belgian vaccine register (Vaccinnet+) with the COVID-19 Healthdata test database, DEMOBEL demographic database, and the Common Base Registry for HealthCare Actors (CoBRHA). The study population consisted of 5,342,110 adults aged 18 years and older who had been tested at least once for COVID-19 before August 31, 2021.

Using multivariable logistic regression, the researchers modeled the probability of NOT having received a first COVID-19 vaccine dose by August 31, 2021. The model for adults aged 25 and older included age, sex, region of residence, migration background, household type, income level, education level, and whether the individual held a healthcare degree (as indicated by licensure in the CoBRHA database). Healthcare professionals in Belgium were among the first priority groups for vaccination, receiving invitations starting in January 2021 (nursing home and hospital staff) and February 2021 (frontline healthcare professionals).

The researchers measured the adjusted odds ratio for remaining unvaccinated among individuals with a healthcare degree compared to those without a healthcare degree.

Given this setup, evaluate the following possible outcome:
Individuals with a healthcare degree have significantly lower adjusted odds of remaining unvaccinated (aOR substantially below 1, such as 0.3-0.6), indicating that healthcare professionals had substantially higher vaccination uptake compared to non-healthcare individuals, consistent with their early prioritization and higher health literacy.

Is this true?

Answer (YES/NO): NO